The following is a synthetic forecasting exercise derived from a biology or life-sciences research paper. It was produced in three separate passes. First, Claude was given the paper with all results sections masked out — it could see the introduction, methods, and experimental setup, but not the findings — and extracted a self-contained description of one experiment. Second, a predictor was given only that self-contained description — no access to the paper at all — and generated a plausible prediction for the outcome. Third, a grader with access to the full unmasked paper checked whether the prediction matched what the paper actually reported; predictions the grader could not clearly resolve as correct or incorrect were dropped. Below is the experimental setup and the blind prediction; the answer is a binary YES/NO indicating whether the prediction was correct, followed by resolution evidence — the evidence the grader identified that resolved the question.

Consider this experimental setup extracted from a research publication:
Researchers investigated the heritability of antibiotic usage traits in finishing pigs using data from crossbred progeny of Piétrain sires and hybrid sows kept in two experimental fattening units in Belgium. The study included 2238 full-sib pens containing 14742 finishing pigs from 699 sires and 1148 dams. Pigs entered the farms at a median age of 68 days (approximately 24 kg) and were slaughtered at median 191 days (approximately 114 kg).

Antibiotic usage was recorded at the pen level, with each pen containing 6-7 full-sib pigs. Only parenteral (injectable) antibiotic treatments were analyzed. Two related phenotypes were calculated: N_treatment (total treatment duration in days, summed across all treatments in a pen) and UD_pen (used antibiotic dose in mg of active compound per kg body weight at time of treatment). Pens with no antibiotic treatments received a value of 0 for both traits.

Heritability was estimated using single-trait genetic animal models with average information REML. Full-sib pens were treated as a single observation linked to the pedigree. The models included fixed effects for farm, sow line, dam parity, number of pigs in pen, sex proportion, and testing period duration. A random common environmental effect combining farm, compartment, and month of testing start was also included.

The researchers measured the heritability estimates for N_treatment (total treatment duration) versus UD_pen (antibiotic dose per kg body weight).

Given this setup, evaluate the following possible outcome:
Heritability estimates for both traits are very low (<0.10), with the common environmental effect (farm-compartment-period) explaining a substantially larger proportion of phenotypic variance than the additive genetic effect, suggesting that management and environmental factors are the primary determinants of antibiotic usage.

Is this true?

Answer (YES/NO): NO